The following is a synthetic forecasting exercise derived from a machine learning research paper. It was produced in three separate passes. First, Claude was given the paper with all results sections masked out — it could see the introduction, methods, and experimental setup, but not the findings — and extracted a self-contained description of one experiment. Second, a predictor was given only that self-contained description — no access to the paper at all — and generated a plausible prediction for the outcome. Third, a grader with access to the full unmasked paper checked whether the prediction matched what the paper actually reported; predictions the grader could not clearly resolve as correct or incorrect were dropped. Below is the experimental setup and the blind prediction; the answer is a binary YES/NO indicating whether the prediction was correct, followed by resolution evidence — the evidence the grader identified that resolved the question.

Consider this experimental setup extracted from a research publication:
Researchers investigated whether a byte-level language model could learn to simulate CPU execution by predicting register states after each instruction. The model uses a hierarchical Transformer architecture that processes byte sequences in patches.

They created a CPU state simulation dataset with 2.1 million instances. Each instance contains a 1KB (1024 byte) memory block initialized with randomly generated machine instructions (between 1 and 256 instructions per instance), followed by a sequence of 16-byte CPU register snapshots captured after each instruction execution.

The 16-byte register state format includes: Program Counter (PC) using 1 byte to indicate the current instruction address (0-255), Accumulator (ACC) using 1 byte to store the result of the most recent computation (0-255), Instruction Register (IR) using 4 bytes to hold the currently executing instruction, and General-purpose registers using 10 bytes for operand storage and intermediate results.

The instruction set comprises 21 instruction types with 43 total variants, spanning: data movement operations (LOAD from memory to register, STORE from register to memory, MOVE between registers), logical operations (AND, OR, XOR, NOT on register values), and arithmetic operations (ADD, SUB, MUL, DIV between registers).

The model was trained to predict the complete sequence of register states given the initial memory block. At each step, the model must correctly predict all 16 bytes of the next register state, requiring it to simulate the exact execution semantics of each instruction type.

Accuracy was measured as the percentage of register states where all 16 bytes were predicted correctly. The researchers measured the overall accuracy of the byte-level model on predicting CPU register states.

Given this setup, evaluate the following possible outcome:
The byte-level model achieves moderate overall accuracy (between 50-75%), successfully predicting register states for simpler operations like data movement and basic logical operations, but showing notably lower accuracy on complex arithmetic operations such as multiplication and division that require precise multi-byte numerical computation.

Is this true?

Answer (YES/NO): NO